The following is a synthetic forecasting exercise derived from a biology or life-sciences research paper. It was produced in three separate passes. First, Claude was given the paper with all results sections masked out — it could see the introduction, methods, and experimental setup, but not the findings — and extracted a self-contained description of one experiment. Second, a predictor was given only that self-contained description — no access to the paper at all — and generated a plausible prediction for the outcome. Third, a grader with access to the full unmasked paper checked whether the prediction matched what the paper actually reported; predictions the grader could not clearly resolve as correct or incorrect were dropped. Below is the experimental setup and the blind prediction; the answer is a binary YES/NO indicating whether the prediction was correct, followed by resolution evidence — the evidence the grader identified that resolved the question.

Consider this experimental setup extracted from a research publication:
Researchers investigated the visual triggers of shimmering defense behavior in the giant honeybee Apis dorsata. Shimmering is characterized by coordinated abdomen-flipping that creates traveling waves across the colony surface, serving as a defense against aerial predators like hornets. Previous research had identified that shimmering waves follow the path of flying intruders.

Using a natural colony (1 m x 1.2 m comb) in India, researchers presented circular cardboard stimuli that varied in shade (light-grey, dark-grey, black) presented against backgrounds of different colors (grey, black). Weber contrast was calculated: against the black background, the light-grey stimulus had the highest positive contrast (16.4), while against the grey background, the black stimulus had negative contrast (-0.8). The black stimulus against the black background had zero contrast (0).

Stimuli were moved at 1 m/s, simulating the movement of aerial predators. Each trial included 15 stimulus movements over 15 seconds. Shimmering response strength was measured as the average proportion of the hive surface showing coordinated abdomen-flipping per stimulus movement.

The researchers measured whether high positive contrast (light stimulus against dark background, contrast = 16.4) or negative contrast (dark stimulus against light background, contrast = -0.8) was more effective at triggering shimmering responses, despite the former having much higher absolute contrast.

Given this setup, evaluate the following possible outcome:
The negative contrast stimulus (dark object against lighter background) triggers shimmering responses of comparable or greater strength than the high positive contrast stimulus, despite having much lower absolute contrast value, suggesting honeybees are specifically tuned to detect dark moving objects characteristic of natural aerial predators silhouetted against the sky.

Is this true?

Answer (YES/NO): YES